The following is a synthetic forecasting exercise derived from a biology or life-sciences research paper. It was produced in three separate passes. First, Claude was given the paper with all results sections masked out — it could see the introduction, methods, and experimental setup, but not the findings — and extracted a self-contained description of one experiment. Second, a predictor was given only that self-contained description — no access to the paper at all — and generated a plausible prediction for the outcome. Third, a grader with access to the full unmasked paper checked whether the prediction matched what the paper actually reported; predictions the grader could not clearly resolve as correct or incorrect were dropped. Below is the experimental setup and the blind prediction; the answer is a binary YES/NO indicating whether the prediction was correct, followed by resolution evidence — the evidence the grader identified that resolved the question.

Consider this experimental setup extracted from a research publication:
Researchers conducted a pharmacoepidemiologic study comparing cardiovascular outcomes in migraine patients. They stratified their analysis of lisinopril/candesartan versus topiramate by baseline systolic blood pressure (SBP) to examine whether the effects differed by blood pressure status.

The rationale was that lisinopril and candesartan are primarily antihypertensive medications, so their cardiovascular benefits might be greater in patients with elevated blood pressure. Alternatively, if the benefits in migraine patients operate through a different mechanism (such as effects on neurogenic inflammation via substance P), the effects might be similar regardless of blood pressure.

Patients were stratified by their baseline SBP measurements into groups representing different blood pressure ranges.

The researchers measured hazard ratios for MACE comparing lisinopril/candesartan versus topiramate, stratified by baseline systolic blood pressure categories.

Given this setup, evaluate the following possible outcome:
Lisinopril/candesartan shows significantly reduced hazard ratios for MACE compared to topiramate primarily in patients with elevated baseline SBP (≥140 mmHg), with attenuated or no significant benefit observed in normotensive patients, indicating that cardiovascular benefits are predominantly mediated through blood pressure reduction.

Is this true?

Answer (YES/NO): NO